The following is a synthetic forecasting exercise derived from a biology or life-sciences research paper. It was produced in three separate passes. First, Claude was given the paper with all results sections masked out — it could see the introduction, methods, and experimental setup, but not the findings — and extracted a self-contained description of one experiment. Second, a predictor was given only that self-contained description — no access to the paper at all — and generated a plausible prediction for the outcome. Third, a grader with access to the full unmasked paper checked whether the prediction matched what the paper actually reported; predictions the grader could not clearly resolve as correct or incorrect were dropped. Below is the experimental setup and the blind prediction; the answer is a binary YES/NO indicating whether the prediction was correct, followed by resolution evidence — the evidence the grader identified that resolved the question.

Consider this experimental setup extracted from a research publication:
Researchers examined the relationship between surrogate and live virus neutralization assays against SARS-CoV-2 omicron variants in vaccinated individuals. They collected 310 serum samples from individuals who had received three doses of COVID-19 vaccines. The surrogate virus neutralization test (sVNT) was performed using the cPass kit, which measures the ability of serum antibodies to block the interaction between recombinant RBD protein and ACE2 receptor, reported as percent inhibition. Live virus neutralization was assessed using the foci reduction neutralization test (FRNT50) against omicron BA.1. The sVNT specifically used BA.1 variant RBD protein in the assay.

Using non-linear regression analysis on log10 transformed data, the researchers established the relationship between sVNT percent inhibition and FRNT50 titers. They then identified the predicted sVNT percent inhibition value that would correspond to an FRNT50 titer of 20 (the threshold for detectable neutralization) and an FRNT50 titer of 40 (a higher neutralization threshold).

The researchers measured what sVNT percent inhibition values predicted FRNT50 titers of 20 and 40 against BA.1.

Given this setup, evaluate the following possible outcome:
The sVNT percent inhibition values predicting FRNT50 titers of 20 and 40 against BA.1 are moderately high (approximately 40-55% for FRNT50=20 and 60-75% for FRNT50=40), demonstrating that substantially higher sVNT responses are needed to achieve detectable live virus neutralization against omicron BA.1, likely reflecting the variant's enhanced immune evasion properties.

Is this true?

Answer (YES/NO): NO